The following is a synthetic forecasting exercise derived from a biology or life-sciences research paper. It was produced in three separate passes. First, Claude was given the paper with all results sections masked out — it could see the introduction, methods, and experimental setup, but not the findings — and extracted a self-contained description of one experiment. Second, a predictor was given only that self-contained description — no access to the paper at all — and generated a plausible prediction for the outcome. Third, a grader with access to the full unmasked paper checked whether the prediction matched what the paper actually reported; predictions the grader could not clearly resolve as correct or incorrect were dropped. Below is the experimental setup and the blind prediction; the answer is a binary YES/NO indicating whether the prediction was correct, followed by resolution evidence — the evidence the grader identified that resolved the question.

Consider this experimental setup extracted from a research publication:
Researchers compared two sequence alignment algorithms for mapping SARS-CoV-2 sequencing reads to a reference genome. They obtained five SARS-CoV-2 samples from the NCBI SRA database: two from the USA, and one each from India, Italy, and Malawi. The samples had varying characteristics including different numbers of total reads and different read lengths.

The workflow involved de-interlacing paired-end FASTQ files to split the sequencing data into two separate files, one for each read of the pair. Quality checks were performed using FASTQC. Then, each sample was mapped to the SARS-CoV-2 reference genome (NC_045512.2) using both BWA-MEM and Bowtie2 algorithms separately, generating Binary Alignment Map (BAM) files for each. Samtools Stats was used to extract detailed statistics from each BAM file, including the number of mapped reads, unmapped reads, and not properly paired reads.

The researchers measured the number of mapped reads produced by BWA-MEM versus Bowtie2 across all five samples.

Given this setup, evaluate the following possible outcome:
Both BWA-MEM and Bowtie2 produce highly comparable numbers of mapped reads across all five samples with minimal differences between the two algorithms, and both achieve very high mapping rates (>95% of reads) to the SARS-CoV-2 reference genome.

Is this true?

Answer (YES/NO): NO